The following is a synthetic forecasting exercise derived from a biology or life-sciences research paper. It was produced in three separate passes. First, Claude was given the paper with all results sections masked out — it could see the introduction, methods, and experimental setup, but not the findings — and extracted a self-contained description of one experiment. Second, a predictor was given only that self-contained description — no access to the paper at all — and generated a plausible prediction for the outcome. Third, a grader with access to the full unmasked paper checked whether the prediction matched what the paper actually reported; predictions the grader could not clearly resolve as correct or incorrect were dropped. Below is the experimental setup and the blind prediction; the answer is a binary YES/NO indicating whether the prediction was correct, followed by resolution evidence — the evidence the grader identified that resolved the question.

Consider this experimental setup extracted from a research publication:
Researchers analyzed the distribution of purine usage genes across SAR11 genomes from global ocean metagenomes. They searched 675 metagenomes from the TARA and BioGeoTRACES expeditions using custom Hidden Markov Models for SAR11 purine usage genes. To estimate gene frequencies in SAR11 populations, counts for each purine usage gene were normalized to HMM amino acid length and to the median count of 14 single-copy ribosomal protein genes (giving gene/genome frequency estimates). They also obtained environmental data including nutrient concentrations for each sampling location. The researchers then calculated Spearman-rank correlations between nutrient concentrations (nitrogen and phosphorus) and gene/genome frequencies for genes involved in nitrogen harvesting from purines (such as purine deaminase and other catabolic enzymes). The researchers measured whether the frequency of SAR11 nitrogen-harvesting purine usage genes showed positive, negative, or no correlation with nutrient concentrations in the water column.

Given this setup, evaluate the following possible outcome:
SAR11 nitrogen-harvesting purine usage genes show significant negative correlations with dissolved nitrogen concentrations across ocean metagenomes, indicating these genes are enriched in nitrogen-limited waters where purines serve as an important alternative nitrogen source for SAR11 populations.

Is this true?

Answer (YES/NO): YES